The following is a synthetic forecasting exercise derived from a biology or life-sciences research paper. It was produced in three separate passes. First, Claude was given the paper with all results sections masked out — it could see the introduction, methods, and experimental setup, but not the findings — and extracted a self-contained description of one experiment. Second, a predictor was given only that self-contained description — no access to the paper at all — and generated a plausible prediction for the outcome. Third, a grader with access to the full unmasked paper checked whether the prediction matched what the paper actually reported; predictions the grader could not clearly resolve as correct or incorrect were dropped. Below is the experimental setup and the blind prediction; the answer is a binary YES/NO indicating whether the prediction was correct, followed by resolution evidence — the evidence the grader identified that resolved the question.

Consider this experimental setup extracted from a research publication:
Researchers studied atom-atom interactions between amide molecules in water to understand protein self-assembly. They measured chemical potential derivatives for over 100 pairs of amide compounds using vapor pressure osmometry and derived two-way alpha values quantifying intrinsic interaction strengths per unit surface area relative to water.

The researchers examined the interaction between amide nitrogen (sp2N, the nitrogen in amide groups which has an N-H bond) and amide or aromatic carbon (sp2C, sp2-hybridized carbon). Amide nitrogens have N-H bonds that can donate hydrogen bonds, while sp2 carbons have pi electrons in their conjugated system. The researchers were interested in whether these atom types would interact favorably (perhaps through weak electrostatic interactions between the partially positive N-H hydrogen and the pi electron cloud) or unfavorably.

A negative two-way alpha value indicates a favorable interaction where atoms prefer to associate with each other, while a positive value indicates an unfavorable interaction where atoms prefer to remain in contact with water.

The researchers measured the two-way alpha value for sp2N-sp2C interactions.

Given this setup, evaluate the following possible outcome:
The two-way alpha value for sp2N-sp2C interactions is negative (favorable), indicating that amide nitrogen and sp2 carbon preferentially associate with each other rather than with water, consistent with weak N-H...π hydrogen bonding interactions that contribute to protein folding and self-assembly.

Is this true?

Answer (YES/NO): NO